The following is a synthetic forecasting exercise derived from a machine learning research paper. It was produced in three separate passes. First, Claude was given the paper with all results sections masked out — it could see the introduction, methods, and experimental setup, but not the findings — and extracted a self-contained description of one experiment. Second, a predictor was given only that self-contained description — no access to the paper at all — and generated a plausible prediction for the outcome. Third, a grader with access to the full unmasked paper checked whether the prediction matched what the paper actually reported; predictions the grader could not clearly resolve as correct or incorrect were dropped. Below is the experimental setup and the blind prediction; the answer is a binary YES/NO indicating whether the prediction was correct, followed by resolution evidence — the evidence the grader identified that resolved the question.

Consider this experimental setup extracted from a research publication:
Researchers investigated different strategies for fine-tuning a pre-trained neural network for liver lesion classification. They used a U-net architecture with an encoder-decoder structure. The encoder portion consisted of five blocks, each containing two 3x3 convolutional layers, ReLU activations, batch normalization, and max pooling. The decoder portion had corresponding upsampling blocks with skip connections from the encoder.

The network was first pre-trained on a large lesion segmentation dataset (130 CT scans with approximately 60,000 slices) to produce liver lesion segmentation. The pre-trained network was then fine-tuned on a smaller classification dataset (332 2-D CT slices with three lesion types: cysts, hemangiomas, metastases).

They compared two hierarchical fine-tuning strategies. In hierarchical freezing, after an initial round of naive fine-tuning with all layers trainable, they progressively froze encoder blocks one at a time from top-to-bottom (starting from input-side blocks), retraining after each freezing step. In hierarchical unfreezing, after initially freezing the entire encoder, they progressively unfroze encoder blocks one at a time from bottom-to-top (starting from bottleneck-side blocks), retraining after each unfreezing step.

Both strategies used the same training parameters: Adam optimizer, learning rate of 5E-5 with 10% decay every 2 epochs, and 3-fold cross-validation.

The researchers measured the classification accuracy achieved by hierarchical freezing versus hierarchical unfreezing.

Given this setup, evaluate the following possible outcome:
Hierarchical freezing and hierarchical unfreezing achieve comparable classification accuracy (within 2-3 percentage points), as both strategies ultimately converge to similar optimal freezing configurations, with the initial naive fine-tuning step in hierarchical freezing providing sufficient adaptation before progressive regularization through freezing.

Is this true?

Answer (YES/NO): NO